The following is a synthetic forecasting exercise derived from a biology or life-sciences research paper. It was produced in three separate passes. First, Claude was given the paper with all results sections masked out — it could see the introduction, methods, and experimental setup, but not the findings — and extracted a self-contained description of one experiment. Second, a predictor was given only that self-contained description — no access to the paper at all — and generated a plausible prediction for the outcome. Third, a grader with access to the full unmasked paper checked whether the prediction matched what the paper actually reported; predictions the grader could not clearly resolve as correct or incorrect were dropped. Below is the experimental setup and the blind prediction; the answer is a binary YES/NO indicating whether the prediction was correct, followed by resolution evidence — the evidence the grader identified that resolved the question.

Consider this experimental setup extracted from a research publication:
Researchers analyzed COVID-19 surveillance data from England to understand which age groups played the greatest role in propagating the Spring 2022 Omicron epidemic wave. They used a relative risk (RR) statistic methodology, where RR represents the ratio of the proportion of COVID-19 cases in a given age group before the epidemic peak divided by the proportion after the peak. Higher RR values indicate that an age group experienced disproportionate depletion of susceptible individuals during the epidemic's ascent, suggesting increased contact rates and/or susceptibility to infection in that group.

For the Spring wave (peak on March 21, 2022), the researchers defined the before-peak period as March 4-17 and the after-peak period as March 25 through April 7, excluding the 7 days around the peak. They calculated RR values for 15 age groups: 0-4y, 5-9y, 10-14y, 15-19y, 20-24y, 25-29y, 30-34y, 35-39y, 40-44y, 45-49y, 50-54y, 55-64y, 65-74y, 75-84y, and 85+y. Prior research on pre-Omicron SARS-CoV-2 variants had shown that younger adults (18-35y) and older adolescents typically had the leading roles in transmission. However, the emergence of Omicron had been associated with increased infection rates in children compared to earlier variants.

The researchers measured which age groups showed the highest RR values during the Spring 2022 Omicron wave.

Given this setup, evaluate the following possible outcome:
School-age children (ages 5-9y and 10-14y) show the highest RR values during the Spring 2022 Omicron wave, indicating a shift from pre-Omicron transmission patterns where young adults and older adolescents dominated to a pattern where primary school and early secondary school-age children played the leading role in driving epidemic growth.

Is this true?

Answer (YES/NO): YES